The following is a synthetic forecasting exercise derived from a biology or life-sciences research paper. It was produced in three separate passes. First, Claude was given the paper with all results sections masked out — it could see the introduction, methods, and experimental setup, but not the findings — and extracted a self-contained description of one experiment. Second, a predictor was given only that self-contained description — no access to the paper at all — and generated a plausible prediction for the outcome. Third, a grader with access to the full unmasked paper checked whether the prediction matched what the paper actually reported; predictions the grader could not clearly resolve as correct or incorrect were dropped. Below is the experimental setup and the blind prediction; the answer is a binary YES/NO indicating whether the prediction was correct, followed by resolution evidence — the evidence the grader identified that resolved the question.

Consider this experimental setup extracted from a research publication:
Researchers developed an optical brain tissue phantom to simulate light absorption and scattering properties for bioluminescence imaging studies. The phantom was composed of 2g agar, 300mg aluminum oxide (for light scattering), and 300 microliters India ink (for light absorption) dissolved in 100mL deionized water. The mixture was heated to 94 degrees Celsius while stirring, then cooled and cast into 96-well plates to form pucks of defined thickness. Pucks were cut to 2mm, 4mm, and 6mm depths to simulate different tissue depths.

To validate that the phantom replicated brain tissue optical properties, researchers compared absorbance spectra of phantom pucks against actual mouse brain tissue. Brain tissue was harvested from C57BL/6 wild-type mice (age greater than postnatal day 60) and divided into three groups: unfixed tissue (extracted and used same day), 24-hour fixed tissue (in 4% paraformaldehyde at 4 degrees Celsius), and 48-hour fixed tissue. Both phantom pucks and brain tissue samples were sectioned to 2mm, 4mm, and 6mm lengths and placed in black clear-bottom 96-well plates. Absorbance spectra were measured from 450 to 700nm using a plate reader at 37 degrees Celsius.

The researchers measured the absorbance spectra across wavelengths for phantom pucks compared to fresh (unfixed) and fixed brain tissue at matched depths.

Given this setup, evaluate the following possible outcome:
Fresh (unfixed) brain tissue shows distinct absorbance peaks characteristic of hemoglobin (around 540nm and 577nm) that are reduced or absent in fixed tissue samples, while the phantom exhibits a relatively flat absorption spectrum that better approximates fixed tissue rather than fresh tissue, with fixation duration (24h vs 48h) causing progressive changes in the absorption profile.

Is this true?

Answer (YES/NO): NO